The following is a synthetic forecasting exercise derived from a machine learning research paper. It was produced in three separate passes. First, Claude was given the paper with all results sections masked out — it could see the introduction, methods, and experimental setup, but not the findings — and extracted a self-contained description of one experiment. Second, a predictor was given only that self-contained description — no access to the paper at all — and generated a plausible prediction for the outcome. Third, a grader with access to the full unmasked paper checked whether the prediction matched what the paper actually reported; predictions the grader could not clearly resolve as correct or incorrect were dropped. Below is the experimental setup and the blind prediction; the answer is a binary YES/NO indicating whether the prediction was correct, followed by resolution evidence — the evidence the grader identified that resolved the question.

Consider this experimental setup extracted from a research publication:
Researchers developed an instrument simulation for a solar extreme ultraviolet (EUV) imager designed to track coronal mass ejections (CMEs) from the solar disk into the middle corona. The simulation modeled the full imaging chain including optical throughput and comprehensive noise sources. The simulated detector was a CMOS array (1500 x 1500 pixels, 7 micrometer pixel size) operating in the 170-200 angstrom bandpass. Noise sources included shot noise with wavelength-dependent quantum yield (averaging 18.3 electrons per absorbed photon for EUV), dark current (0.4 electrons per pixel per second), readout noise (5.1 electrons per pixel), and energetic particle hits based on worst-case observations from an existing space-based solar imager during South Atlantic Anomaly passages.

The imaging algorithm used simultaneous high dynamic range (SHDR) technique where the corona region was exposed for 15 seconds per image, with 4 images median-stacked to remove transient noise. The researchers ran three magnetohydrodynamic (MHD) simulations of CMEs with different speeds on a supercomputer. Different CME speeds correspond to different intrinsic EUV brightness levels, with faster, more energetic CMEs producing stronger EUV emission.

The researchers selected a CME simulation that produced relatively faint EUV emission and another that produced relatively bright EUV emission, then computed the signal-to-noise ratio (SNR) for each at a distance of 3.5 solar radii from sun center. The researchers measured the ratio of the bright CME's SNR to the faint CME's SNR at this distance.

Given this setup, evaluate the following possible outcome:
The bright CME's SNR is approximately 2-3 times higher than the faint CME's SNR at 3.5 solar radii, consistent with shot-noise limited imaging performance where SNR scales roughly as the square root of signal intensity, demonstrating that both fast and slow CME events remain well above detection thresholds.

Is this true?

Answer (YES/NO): NO